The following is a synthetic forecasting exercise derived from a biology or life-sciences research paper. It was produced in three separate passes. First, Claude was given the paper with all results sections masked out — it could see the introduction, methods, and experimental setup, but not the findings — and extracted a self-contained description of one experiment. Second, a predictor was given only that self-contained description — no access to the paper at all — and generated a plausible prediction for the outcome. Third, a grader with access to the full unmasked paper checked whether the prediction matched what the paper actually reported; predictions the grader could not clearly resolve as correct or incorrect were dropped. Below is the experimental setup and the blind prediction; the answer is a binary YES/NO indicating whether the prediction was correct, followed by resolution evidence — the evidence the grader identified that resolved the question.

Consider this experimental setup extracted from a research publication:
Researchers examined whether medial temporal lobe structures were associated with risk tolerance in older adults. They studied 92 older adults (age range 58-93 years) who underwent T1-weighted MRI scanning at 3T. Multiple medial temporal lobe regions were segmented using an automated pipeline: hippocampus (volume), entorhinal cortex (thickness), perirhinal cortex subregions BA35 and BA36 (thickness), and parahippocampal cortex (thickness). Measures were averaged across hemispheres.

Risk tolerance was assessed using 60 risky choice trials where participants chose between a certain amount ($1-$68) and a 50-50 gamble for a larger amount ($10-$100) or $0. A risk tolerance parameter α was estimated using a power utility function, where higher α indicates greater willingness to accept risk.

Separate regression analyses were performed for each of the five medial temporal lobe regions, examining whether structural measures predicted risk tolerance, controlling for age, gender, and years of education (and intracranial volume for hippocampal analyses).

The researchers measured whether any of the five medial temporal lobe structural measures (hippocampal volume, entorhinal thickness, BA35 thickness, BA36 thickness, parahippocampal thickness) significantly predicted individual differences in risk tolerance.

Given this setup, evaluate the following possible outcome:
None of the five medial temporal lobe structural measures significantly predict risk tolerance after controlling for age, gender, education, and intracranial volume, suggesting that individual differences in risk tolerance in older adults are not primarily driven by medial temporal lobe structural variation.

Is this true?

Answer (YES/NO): YES